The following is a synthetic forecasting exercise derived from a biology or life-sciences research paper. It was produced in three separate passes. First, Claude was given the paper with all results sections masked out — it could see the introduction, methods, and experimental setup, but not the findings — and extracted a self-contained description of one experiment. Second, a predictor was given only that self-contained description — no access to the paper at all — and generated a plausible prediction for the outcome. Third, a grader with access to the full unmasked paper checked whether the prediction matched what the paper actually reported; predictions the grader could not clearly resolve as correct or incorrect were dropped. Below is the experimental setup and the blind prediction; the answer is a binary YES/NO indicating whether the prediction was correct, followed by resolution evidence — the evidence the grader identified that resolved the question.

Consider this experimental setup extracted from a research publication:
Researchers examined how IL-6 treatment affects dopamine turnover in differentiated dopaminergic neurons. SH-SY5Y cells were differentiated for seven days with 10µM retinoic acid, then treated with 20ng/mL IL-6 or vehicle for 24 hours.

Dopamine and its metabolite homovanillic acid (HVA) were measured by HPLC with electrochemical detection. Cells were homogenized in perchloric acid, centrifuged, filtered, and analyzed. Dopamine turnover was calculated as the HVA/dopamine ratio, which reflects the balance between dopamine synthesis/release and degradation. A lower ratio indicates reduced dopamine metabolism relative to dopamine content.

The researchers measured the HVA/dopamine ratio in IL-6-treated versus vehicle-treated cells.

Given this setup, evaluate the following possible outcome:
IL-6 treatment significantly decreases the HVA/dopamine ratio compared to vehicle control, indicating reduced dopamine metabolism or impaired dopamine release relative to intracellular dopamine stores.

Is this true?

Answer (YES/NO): NO